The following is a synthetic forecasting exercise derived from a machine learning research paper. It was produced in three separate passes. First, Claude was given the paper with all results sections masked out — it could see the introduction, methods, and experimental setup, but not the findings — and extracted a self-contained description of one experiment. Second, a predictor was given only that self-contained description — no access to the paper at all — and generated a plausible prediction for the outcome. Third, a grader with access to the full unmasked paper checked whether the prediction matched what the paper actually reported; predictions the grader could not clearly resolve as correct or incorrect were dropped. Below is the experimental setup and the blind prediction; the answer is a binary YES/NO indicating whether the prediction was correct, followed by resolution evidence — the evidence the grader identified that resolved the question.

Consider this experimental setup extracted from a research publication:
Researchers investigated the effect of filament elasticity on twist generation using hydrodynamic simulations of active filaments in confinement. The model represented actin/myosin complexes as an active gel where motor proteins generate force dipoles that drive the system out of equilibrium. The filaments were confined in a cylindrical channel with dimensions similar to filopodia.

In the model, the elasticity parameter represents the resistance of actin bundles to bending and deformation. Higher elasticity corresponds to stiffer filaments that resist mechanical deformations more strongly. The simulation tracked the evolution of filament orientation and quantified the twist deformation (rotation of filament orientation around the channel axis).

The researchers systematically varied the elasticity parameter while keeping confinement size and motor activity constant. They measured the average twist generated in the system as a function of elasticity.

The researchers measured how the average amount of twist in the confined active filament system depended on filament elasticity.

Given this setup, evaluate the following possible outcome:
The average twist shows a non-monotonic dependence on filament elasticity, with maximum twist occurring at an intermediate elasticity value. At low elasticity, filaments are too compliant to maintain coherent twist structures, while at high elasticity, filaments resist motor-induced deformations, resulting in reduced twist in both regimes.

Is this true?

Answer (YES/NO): NO